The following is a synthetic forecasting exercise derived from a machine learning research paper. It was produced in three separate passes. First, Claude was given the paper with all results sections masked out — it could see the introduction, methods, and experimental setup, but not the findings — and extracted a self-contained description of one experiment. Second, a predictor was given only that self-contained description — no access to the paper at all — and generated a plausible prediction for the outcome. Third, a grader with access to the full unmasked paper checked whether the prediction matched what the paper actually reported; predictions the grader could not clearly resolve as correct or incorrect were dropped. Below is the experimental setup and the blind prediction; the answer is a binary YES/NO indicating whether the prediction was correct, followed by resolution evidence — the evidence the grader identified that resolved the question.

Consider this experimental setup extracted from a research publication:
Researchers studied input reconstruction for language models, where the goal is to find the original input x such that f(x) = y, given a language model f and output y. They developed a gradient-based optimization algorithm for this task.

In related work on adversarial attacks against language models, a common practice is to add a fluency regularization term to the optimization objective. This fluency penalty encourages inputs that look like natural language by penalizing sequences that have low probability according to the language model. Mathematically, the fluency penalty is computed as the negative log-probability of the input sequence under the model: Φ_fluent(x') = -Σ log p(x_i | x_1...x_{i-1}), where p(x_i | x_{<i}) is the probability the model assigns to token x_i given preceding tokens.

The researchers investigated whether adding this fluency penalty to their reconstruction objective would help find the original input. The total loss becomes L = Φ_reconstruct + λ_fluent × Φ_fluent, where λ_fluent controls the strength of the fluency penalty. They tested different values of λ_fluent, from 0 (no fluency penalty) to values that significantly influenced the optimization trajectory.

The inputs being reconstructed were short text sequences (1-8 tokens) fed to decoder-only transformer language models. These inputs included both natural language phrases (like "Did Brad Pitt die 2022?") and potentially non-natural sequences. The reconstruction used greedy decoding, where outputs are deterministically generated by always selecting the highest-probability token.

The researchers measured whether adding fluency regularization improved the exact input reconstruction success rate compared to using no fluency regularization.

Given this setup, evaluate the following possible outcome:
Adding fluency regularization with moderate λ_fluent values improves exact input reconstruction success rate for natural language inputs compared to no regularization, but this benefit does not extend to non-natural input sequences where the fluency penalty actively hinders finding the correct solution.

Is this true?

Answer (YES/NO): YES